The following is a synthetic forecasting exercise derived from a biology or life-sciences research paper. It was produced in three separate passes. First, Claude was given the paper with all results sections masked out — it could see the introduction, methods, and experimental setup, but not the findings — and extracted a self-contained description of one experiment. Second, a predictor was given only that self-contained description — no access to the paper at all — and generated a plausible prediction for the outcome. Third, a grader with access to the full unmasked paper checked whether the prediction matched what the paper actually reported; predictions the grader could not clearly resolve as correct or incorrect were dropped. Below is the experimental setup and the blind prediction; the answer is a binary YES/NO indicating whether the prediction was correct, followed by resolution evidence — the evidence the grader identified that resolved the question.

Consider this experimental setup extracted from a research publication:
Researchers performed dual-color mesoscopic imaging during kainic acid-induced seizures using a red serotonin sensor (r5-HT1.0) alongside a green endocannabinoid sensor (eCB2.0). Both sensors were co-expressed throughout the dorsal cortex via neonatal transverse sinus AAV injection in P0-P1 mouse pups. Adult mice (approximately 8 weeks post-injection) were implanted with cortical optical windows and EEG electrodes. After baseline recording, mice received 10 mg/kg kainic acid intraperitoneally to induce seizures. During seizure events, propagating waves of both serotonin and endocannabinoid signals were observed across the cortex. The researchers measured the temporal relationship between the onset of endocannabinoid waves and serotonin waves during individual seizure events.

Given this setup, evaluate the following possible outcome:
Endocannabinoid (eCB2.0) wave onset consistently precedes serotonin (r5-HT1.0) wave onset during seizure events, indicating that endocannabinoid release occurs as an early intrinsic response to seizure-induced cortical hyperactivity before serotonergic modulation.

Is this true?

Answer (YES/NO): YES